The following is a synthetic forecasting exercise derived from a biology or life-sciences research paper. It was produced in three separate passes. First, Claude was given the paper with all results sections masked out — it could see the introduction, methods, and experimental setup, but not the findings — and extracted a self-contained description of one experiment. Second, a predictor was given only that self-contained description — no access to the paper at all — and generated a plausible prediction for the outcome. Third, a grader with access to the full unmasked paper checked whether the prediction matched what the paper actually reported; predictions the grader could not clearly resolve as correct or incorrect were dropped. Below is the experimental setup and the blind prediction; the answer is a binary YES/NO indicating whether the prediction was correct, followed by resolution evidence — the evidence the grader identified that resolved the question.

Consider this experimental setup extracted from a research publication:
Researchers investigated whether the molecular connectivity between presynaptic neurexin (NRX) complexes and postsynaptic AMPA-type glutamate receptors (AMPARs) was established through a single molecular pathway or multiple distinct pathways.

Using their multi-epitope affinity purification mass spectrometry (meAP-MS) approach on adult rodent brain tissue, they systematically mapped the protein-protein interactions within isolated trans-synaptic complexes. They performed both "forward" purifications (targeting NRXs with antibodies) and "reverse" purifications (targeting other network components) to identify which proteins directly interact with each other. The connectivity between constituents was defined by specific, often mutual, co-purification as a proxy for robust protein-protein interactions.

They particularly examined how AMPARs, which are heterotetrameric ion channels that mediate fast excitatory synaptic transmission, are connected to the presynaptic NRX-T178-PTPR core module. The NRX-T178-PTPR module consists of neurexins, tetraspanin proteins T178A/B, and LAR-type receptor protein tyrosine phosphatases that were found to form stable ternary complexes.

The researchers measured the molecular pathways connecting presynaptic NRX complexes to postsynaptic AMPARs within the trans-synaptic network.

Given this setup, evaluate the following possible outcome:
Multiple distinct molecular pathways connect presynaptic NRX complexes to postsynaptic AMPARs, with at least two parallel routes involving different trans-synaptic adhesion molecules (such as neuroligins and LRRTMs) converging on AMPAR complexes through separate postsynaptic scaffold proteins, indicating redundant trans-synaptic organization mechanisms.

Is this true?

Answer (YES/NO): NO